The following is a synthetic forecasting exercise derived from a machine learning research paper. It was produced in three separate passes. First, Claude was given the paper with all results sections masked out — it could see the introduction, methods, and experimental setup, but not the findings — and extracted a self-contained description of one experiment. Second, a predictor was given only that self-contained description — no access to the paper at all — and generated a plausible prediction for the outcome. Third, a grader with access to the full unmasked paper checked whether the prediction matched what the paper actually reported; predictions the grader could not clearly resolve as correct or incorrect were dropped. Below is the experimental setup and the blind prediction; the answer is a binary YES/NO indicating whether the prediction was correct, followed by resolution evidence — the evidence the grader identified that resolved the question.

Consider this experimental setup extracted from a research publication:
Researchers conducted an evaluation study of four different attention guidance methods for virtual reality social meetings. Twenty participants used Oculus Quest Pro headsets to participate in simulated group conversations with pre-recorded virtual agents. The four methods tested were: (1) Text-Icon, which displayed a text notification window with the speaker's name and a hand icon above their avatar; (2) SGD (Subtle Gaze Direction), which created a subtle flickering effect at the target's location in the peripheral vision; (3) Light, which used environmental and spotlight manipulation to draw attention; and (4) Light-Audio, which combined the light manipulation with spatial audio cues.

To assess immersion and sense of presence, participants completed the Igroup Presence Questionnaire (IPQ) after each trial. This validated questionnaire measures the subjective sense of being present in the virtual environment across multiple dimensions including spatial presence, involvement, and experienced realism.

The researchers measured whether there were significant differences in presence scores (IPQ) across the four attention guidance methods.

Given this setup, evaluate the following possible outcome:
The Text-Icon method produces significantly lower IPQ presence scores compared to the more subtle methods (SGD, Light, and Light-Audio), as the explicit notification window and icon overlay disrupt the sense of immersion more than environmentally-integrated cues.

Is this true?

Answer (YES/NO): NO